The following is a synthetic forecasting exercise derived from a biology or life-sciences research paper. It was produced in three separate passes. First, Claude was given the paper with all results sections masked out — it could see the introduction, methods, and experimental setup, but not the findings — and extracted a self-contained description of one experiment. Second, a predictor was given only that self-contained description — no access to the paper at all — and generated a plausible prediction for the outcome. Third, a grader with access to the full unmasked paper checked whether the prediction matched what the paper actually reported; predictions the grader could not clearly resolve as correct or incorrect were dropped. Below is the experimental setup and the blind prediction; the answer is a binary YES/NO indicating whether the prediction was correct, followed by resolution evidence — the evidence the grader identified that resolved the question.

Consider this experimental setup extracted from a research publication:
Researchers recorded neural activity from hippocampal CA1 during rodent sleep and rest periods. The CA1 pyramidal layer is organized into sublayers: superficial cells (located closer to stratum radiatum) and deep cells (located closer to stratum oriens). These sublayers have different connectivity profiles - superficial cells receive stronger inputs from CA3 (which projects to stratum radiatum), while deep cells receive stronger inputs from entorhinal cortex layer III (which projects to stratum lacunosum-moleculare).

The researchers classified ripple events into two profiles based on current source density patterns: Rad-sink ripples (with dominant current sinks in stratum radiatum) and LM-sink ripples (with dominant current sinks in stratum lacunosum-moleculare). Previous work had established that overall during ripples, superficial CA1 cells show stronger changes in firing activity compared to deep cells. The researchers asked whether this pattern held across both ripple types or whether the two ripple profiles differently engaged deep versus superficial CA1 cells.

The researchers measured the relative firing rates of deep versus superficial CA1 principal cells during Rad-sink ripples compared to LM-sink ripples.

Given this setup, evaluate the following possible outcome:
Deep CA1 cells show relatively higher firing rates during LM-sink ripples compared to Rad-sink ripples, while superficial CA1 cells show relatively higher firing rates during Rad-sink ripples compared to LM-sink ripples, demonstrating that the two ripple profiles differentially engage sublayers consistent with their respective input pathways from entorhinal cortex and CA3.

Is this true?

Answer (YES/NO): YES